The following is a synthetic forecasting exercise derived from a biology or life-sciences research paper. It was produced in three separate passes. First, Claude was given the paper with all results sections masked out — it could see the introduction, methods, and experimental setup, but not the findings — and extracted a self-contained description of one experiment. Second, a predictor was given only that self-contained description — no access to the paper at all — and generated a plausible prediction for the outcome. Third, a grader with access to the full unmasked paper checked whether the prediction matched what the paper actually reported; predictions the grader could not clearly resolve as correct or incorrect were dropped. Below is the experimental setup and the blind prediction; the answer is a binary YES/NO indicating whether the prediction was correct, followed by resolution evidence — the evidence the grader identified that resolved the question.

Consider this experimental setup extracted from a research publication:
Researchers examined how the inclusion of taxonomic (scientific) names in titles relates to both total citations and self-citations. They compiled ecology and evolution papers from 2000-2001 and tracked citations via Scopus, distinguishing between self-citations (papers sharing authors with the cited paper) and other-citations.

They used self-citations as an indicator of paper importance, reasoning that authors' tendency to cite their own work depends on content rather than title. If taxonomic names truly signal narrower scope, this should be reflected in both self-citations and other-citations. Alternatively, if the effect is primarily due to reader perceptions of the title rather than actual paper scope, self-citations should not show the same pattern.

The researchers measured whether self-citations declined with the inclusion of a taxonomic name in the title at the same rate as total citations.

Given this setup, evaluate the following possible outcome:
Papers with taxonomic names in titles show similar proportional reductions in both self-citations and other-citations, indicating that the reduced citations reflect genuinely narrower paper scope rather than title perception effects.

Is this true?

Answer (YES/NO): NO